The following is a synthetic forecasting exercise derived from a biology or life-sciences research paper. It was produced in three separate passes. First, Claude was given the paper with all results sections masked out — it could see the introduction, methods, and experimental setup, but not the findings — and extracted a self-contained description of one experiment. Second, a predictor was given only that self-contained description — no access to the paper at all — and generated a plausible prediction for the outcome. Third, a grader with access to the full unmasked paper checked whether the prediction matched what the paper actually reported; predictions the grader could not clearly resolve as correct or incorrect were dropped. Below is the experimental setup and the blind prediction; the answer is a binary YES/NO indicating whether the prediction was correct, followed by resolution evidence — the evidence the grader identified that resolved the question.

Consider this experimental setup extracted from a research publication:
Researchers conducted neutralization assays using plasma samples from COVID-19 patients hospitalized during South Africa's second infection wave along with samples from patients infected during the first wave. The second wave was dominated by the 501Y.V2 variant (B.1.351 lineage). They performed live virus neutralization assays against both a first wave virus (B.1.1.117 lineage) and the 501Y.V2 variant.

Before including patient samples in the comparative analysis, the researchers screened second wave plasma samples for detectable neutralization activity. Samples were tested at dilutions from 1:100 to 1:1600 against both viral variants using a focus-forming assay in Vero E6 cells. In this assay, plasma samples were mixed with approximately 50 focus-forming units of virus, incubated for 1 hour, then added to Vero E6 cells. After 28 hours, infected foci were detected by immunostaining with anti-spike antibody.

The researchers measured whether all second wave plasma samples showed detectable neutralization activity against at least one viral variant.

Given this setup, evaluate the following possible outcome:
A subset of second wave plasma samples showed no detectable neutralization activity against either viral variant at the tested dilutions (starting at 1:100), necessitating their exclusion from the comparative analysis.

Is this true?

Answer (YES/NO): YES